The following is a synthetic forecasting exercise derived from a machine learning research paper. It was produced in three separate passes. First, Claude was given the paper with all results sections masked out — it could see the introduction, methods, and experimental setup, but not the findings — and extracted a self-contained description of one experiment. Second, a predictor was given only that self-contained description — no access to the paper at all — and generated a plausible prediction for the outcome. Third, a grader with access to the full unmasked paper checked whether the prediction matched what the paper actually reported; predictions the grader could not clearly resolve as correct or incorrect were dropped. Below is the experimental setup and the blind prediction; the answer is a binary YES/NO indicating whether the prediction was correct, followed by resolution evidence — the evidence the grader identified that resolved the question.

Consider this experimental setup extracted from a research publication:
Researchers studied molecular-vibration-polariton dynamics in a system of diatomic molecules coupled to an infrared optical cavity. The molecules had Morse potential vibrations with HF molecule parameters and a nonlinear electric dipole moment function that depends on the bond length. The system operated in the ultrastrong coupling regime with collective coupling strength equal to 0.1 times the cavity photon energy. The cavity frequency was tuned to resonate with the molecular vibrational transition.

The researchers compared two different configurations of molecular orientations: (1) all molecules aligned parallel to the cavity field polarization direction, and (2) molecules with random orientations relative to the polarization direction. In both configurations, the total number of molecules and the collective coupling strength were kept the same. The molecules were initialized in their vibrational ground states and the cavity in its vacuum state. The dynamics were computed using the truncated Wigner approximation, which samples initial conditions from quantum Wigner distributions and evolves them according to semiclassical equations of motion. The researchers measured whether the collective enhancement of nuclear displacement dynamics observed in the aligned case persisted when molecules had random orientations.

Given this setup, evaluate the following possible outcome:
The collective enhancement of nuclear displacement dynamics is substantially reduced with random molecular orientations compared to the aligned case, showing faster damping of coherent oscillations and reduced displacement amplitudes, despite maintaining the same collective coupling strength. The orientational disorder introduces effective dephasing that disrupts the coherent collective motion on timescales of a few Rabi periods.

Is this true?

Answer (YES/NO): NO